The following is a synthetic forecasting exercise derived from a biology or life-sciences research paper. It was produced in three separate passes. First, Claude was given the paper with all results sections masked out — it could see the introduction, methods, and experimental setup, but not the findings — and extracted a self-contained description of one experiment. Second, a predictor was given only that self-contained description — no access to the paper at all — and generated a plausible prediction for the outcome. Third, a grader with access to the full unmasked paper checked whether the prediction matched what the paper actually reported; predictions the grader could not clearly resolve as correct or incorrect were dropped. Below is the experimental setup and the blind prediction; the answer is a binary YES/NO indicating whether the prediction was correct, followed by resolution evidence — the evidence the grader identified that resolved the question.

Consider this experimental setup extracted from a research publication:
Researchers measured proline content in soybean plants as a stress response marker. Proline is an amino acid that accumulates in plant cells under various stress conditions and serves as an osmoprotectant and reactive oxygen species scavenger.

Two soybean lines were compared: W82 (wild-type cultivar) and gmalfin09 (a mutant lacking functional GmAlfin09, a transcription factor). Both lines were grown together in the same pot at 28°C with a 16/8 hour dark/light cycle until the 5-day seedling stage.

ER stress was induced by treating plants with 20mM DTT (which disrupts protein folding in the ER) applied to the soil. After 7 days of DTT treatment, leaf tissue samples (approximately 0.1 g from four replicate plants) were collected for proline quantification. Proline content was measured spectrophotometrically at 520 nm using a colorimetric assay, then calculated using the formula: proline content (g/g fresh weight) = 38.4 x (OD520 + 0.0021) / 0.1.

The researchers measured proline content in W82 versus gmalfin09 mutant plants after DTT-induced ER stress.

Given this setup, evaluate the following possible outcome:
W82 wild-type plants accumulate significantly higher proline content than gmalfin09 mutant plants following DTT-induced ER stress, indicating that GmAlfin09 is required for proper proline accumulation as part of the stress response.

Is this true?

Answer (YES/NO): YES